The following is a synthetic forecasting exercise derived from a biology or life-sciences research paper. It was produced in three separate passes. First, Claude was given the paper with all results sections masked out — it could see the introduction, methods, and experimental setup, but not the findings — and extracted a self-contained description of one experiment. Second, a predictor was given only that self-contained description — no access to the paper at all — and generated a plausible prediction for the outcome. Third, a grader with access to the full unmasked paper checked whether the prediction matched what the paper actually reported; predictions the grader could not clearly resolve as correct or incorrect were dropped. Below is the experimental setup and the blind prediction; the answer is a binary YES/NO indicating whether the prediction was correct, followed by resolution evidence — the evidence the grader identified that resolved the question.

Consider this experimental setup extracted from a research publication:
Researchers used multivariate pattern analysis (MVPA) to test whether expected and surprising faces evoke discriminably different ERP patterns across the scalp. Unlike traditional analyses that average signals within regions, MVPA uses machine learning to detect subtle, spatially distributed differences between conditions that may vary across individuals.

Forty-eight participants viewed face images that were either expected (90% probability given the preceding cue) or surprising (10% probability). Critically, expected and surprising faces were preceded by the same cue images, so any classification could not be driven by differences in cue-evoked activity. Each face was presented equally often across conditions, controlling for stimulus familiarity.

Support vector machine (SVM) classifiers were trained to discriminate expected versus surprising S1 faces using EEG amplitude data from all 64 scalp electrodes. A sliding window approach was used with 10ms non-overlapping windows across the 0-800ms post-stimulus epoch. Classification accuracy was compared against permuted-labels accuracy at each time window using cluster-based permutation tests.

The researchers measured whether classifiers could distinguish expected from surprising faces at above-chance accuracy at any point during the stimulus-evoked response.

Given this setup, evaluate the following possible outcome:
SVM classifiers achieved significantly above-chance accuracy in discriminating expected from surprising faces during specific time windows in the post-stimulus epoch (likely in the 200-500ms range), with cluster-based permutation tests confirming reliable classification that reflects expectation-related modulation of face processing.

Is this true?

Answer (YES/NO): NO